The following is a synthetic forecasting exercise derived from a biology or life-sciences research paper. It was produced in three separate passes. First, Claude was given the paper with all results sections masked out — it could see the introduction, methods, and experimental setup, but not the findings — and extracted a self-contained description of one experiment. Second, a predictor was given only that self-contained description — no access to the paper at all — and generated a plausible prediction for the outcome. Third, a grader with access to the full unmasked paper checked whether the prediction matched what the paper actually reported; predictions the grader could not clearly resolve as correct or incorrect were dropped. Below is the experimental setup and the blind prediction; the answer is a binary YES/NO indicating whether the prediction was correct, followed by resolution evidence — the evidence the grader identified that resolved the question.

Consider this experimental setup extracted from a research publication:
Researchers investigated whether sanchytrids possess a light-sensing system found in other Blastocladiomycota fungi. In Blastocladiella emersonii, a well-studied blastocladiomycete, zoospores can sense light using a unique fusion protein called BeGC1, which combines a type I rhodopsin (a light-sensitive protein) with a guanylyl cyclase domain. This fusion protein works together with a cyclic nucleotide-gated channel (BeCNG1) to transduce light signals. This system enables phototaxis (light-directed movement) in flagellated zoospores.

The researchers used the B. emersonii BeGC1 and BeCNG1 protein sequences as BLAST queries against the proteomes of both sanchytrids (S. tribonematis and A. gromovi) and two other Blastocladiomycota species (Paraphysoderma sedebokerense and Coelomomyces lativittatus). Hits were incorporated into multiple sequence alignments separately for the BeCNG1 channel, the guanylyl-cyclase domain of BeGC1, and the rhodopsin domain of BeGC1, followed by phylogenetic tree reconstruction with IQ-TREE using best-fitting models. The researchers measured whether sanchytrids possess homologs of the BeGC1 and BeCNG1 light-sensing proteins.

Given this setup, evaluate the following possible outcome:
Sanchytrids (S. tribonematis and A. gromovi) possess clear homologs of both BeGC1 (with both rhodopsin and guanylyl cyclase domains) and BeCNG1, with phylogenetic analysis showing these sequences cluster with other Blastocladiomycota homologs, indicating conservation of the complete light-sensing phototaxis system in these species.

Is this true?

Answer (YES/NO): YES